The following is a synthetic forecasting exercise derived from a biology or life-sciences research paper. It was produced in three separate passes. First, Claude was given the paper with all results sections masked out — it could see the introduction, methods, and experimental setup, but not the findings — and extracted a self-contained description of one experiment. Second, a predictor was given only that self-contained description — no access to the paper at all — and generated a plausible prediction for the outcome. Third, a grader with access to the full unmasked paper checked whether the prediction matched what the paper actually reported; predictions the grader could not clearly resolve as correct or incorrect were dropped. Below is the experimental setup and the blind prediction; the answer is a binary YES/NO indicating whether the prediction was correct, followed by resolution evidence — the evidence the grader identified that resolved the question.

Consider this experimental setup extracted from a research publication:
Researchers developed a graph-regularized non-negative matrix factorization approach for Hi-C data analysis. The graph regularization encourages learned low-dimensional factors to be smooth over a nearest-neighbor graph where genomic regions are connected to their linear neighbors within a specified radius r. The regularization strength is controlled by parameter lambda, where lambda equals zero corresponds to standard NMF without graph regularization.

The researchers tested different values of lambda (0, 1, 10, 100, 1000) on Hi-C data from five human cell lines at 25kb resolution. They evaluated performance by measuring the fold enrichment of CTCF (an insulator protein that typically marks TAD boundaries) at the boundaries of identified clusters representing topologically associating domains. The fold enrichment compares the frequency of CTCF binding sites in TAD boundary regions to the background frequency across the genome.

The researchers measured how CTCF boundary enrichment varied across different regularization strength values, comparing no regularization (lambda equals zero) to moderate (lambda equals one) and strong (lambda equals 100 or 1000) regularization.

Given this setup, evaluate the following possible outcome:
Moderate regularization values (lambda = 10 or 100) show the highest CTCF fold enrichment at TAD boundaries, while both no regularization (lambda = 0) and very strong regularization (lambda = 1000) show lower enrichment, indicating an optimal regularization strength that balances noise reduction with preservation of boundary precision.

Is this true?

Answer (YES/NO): NO